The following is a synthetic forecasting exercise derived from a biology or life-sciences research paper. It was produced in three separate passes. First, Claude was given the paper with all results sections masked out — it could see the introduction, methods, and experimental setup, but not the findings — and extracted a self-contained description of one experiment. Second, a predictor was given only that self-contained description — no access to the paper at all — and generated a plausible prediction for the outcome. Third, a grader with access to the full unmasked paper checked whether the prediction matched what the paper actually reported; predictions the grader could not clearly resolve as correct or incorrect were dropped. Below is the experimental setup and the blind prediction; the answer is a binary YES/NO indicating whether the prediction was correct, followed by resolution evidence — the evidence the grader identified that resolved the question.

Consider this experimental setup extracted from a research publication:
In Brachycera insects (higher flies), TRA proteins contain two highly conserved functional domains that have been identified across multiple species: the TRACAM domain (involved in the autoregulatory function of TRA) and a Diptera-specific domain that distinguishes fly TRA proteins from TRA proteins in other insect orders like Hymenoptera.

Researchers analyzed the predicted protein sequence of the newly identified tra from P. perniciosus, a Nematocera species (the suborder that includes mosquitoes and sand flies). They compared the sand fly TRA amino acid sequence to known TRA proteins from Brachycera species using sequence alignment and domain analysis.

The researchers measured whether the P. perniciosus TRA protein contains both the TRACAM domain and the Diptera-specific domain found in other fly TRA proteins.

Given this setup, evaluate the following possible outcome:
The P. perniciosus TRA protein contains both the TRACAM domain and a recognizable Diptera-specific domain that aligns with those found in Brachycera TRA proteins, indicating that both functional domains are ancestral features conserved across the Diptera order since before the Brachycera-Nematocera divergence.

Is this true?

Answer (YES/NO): NO